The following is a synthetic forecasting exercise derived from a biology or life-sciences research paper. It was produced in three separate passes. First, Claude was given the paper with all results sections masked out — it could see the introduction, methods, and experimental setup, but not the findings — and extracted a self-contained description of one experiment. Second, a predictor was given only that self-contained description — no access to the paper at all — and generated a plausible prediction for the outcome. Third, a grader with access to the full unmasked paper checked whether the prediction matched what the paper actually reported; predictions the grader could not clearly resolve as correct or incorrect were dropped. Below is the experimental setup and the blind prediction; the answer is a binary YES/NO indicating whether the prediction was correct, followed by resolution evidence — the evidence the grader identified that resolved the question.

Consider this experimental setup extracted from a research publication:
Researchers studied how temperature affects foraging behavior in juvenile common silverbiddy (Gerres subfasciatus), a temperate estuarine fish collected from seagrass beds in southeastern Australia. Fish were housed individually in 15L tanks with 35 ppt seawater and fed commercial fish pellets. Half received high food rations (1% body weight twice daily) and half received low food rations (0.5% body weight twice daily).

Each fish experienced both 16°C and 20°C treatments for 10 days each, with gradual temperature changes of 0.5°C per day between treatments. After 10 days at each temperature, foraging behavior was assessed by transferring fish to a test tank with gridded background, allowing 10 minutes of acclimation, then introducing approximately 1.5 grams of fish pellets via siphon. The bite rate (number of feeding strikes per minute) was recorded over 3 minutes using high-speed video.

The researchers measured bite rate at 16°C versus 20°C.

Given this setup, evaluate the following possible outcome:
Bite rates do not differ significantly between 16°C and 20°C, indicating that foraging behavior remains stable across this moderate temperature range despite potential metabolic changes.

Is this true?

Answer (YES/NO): NO